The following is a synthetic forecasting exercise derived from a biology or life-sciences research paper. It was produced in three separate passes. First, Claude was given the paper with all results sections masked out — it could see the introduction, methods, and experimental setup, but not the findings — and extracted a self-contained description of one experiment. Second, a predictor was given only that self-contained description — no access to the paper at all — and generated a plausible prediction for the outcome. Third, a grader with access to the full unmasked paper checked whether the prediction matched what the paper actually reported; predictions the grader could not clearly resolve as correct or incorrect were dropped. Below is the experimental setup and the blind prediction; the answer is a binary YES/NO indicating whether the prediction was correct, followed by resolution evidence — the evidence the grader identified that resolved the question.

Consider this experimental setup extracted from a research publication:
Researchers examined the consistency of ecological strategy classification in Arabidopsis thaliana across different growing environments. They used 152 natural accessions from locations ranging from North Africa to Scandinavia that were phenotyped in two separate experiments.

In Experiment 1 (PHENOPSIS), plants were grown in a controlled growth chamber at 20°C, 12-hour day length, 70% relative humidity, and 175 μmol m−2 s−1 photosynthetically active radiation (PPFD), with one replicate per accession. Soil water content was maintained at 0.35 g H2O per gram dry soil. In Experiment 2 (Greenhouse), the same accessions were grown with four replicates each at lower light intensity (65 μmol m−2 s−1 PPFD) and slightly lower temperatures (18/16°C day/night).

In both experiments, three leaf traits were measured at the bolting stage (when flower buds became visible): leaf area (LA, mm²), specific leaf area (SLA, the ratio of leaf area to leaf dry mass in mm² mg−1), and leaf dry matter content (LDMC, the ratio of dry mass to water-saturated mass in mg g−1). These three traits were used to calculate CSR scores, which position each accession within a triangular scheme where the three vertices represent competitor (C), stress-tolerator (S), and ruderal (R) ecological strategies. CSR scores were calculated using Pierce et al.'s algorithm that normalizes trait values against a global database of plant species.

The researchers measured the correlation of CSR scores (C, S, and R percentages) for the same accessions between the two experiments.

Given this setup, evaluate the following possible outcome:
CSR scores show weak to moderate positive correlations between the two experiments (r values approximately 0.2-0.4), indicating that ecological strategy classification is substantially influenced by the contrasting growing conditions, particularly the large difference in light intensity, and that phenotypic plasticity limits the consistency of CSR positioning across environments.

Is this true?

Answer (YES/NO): NO